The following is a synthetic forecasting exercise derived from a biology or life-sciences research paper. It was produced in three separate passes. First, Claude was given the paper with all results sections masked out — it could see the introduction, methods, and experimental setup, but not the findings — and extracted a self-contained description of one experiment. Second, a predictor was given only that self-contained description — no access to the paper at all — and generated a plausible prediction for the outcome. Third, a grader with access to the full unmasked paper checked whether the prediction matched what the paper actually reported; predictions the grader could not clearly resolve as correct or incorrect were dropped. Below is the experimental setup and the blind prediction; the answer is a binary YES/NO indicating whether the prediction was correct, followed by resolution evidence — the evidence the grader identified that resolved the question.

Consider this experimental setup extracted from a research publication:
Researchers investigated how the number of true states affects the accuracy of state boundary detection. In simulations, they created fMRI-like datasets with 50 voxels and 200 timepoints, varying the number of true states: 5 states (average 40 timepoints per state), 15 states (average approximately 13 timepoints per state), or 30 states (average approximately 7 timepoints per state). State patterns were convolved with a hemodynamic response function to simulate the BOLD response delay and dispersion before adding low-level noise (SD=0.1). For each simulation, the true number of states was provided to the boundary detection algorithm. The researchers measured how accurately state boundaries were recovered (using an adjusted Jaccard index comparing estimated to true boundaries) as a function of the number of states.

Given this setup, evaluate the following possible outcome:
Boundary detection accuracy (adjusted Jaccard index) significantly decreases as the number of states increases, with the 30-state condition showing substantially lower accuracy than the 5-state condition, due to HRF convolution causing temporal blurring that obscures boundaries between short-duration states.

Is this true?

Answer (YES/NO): NO